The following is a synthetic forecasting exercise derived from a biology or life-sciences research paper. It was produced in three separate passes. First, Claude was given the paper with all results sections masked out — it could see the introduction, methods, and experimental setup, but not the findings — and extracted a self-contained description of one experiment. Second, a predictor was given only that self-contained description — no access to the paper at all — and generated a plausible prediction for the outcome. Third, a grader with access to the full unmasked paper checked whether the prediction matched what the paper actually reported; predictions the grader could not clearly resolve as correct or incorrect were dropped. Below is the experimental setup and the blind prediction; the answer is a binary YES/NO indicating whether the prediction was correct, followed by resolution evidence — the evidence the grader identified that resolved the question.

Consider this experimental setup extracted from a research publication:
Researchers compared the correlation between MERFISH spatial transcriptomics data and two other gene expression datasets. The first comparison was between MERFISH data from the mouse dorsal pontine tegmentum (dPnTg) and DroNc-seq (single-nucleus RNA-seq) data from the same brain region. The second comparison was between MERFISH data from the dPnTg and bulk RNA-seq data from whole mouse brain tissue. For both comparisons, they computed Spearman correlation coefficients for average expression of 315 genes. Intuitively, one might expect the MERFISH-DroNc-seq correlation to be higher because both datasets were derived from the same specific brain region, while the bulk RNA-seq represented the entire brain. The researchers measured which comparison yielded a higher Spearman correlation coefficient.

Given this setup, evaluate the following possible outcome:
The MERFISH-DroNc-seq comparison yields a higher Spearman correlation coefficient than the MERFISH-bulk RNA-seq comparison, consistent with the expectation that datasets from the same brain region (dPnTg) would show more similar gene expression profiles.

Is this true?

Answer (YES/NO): NO